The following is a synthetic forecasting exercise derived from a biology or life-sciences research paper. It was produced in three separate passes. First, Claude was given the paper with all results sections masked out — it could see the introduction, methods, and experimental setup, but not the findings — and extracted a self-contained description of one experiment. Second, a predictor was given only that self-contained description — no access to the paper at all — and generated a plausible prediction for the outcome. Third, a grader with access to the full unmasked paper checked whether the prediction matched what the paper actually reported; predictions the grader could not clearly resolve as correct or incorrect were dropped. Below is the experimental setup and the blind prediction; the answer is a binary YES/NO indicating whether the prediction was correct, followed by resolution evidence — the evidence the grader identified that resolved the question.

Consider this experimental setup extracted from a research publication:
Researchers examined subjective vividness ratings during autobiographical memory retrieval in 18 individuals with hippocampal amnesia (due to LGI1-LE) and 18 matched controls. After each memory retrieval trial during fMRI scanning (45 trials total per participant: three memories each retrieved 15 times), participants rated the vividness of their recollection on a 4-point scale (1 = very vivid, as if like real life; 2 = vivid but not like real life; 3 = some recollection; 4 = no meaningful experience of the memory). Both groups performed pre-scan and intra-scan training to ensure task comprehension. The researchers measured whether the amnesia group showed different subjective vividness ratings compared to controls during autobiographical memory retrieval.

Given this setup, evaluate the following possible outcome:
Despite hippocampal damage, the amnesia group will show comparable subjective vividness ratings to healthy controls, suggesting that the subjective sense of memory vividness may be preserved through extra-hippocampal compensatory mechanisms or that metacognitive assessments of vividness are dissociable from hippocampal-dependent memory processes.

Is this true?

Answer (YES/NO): YES